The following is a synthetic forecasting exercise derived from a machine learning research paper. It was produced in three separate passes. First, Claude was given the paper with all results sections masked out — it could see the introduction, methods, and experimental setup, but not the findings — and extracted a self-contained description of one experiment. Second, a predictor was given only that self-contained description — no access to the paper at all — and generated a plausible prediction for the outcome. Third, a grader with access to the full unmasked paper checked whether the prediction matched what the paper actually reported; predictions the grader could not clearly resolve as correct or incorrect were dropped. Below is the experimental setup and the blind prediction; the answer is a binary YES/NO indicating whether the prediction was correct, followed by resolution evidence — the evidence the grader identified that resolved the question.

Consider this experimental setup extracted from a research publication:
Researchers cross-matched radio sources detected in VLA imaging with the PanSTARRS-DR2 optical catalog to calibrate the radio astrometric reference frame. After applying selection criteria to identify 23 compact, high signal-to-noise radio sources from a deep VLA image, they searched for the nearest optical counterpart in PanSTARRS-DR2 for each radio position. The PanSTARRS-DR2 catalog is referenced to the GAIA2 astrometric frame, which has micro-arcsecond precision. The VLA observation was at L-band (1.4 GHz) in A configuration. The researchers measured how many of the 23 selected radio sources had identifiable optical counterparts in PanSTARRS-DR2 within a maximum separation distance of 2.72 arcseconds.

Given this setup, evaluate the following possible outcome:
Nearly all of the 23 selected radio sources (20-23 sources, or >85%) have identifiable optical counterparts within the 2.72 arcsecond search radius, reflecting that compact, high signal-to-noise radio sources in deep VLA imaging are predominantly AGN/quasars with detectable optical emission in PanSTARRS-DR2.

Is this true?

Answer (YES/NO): YES